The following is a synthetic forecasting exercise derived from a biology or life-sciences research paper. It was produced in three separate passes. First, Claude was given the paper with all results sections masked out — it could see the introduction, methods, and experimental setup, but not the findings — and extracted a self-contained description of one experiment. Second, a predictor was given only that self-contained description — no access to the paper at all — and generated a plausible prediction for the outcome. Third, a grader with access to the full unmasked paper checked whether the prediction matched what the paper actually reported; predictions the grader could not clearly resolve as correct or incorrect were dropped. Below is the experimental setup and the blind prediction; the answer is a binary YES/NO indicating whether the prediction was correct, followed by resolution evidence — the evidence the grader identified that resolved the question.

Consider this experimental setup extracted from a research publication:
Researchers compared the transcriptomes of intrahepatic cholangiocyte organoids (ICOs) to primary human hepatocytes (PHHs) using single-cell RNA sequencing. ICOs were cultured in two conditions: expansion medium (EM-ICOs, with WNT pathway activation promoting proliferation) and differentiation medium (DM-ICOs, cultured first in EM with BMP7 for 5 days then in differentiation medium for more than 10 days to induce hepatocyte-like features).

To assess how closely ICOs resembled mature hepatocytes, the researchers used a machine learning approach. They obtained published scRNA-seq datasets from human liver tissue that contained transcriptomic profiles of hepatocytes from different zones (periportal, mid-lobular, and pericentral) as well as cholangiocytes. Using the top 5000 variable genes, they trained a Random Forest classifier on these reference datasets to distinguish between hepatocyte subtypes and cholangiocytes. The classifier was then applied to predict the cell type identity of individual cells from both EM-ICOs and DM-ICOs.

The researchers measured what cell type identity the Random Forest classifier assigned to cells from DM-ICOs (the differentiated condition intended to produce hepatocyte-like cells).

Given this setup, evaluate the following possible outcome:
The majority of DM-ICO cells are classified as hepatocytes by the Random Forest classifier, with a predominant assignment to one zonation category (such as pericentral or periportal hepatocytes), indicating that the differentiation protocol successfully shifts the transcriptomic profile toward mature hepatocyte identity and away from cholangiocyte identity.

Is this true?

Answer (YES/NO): NO